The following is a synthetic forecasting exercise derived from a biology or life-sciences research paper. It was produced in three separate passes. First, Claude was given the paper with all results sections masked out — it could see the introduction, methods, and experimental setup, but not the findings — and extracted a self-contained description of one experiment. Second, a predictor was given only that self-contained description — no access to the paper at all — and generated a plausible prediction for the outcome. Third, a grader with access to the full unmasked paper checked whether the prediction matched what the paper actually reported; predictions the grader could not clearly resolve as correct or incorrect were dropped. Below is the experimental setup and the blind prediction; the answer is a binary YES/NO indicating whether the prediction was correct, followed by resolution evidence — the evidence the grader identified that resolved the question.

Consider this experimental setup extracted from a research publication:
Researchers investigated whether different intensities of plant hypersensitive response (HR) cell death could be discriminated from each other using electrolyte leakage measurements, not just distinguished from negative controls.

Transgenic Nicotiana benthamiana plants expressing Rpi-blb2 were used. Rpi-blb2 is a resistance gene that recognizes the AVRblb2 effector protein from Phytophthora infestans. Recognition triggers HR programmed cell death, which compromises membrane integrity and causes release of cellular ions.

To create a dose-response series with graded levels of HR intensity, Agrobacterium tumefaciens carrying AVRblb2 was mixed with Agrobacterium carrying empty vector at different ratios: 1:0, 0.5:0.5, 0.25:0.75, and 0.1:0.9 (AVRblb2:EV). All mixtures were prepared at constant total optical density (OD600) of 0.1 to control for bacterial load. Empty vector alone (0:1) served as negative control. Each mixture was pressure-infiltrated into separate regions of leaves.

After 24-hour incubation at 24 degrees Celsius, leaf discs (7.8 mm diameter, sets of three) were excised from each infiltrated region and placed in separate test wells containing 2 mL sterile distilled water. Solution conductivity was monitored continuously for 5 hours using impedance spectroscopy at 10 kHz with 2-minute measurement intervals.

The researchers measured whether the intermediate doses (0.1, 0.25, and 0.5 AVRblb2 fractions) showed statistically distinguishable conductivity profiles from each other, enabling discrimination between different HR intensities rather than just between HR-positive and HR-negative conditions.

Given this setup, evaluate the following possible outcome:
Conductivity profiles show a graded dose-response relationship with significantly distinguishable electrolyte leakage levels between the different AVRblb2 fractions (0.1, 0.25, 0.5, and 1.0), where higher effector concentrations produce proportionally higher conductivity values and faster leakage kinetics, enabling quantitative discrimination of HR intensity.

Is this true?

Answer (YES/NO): NO